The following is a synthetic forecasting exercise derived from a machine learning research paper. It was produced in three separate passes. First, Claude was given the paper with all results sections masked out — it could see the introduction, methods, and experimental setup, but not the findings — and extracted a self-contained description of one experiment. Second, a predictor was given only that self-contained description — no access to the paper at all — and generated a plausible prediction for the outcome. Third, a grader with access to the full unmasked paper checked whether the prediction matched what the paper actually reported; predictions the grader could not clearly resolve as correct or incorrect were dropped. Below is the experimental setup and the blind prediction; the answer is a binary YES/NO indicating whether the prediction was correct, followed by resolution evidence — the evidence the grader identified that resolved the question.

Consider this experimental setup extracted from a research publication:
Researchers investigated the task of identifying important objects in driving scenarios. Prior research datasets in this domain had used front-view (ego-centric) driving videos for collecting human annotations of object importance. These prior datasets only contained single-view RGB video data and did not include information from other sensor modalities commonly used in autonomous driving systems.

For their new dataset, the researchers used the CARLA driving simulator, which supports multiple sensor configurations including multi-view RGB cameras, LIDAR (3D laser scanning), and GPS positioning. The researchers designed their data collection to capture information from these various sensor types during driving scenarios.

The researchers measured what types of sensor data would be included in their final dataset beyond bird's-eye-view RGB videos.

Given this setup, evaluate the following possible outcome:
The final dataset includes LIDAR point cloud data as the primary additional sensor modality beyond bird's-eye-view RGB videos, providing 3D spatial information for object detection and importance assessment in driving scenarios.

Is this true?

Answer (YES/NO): NO